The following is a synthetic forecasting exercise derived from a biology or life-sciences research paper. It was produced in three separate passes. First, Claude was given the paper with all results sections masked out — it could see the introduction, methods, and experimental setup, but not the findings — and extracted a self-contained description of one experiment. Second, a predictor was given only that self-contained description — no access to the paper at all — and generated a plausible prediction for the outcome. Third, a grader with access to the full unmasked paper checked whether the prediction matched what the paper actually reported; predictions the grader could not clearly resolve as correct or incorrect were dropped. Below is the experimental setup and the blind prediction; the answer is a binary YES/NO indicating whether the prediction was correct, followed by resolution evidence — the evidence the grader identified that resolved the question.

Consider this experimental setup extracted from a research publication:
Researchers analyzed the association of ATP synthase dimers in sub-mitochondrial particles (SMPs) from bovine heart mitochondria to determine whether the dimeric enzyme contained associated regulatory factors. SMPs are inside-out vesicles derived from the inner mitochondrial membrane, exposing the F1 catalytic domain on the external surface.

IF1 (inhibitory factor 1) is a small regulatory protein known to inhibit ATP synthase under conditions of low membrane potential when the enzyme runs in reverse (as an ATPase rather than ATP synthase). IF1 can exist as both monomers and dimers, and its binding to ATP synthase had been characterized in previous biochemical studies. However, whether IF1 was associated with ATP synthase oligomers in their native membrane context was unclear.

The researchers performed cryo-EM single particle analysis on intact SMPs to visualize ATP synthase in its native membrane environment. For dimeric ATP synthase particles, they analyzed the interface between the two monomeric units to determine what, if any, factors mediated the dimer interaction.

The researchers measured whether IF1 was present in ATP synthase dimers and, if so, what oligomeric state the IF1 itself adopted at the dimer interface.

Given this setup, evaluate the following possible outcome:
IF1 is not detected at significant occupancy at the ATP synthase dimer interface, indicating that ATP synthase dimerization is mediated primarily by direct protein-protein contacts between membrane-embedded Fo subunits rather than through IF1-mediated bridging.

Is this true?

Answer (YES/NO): NO